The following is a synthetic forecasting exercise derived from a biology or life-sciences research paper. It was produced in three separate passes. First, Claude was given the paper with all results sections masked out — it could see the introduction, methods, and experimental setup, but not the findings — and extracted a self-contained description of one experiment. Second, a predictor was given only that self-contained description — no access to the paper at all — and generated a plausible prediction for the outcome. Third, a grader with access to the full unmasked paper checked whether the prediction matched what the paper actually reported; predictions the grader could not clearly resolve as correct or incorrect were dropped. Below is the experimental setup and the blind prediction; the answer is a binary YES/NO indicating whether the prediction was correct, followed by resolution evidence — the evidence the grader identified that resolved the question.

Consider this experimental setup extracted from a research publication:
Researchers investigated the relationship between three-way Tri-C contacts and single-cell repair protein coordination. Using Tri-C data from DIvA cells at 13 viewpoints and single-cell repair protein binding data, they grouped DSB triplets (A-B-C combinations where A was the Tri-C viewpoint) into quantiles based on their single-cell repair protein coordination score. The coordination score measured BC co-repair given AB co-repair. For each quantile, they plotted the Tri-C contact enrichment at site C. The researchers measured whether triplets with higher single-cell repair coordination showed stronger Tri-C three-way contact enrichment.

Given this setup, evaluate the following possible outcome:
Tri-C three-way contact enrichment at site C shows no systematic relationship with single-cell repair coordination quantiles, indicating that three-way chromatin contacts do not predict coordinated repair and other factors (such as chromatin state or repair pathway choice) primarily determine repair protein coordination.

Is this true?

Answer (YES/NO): NO